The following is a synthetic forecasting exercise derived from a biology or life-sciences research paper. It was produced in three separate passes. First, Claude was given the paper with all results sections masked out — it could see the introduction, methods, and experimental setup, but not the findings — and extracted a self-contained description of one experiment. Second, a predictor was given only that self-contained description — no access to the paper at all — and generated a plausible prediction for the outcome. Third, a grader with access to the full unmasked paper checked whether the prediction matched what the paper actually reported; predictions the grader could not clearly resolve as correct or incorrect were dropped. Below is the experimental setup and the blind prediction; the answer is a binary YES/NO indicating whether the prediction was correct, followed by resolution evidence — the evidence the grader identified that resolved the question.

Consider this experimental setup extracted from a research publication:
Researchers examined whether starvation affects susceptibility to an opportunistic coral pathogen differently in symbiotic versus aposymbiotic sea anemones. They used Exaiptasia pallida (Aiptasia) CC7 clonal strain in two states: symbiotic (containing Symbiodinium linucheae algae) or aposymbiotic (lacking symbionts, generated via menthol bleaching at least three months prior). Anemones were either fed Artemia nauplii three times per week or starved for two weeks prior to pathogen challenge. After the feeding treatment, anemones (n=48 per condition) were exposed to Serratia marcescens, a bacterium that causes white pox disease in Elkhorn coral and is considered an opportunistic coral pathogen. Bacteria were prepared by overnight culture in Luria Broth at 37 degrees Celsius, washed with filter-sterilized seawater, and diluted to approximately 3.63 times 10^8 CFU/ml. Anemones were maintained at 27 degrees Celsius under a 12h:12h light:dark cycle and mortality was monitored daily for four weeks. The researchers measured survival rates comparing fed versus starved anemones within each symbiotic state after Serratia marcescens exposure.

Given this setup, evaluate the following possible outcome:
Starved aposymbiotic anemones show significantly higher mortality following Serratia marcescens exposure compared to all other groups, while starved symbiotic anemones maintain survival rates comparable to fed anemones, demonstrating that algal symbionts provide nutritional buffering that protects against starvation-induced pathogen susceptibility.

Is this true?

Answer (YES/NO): NO